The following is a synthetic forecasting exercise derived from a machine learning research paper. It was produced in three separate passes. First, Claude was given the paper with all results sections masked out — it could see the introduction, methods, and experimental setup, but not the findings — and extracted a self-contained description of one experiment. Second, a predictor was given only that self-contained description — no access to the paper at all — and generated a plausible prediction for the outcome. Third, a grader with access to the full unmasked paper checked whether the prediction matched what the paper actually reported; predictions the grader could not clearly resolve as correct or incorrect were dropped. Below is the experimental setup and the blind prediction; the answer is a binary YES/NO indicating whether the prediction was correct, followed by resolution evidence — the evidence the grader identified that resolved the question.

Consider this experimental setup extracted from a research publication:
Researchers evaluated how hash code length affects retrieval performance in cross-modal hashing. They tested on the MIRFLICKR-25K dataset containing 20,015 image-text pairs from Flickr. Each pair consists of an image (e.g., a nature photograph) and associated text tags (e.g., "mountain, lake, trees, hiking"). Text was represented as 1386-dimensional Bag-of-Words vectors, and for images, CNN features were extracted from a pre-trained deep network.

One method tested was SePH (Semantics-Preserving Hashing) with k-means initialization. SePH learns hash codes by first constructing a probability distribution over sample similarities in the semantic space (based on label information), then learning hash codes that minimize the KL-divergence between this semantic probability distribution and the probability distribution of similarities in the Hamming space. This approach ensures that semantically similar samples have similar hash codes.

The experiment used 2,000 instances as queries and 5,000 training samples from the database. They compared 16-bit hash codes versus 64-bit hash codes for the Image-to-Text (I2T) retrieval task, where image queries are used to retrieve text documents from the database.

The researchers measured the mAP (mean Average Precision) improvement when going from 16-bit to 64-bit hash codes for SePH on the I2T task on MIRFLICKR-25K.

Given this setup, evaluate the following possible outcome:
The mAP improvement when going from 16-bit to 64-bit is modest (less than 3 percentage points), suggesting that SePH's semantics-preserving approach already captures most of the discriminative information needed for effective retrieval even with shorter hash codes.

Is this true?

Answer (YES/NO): NO